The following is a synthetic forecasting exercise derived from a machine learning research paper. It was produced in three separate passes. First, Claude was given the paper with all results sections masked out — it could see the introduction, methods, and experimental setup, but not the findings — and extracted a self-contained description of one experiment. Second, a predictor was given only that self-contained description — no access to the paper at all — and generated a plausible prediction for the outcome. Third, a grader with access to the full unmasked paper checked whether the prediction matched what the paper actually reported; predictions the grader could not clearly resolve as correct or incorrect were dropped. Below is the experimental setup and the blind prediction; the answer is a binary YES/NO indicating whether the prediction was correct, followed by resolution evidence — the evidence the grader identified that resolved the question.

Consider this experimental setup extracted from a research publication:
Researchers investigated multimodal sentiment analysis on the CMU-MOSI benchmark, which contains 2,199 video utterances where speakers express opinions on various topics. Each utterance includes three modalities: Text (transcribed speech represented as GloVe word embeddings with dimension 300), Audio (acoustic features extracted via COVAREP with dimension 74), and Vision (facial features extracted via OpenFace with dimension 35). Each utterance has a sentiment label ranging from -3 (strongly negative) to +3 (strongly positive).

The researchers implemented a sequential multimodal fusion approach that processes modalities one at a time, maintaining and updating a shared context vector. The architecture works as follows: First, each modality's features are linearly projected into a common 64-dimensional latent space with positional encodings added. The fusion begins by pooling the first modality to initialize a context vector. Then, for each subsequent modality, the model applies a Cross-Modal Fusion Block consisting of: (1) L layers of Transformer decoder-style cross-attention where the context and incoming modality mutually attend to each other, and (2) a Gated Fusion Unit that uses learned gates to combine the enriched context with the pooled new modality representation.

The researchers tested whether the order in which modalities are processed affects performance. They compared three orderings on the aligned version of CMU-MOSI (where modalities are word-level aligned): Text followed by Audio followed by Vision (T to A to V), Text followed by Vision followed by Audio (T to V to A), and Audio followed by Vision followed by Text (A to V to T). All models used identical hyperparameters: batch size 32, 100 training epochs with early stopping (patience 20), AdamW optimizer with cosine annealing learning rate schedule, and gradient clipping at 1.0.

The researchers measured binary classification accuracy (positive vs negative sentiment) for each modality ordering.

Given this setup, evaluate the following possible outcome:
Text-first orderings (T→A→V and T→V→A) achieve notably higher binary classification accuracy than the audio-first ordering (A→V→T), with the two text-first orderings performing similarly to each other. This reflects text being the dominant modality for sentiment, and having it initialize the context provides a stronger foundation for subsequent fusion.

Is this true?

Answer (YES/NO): NO